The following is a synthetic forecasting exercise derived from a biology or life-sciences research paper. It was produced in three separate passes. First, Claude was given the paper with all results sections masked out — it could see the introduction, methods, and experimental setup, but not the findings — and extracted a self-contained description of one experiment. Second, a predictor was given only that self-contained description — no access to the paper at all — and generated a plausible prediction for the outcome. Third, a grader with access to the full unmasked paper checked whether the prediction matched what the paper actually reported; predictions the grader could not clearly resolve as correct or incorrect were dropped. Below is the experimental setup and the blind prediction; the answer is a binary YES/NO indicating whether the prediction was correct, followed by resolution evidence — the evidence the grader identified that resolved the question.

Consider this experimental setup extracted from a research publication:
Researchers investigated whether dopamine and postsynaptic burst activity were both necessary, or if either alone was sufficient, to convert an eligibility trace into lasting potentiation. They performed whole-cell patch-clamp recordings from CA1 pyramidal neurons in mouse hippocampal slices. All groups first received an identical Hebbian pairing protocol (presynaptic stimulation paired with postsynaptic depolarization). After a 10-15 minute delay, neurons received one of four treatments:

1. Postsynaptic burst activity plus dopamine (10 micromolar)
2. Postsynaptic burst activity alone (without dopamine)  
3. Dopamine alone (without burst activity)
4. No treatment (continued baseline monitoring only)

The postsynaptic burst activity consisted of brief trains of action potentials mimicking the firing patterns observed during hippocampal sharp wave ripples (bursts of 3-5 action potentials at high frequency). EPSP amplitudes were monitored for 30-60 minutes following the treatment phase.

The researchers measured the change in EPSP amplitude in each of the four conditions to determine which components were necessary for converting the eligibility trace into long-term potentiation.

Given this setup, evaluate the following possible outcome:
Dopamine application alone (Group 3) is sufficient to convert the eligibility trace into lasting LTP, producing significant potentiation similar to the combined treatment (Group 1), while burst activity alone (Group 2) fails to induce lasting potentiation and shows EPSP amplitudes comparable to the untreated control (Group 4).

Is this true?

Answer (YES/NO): NO